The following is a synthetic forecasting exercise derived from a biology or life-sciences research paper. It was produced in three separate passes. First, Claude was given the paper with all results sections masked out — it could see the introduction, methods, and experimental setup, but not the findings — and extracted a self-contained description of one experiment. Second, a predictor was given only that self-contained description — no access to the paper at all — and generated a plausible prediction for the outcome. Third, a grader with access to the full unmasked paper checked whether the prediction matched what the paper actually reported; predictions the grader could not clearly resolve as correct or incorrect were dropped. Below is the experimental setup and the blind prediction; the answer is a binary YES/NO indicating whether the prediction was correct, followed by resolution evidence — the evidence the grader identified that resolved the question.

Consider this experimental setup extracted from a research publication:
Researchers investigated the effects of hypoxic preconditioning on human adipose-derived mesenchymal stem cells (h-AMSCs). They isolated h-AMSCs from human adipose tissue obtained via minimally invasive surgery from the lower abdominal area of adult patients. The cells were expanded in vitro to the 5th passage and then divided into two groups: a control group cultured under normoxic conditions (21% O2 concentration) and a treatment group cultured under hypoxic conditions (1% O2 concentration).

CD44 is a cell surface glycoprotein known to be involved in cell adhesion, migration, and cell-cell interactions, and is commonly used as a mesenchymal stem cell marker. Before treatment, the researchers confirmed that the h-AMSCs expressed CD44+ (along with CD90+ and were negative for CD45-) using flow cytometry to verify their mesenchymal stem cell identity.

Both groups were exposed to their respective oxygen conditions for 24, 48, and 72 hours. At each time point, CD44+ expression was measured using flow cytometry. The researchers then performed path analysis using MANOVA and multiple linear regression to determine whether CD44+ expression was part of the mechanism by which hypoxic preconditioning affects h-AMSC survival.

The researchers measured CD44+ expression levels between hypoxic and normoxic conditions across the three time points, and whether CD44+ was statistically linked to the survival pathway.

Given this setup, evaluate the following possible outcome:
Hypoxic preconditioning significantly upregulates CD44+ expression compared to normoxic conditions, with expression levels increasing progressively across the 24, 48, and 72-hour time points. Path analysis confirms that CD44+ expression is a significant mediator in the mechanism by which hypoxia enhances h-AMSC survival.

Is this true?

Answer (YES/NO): NO